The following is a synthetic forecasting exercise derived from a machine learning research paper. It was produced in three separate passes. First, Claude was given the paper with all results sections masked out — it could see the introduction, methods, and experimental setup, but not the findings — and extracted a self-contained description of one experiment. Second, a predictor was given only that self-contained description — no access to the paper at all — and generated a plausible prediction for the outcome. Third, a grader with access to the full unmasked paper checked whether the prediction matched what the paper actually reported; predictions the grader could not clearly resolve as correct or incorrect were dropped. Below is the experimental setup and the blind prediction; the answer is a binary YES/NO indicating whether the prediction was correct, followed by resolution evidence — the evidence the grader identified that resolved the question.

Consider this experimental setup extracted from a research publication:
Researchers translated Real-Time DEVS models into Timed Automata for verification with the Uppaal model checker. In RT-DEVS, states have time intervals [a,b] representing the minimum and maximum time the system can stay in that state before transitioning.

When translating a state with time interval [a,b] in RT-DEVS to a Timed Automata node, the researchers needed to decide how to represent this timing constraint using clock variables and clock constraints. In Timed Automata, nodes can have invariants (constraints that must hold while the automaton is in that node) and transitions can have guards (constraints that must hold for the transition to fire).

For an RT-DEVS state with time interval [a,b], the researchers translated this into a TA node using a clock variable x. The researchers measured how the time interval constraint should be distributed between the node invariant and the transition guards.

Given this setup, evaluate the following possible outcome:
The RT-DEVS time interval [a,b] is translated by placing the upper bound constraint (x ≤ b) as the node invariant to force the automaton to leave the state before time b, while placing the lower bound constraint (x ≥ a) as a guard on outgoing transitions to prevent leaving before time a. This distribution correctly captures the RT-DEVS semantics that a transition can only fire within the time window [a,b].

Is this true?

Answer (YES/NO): YES